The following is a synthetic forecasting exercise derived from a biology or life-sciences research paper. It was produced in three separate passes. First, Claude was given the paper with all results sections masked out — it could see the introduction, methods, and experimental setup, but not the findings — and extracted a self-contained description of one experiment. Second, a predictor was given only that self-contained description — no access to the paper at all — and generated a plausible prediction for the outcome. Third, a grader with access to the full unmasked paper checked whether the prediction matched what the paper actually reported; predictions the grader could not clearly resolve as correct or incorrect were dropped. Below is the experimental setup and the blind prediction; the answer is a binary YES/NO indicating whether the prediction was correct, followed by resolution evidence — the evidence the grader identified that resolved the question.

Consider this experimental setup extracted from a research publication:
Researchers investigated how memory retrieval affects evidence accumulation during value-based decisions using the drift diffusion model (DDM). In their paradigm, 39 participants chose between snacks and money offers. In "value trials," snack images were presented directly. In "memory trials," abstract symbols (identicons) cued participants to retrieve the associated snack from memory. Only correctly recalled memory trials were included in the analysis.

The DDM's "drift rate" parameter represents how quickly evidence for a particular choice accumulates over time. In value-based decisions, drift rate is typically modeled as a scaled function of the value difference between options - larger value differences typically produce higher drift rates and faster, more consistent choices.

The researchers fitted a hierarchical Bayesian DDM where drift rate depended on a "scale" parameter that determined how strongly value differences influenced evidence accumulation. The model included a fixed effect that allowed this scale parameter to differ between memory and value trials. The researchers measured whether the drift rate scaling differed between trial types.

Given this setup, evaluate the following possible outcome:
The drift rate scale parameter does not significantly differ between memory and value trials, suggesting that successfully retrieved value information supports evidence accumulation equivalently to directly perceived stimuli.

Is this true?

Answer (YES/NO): NO